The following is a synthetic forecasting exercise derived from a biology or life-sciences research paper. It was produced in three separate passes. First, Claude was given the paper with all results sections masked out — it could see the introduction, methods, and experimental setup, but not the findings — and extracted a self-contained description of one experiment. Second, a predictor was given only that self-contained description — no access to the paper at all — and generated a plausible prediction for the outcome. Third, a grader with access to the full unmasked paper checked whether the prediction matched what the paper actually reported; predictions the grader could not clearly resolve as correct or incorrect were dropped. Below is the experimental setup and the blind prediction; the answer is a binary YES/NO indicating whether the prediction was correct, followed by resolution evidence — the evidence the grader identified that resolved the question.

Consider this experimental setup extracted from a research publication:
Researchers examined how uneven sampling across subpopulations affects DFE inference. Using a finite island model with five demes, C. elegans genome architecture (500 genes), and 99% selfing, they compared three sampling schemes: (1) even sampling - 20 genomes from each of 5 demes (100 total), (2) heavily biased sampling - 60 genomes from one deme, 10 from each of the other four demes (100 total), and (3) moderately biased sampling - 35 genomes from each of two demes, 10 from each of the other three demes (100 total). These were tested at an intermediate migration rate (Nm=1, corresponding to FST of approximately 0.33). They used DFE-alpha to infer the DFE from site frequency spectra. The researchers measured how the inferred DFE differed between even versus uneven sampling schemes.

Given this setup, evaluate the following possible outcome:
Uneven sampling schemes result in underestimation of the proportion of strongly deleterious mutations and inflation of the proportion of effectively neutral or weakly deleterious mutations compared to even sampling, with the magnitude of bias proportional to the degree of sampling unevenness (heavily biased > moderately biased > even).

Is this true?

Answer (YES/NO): NO